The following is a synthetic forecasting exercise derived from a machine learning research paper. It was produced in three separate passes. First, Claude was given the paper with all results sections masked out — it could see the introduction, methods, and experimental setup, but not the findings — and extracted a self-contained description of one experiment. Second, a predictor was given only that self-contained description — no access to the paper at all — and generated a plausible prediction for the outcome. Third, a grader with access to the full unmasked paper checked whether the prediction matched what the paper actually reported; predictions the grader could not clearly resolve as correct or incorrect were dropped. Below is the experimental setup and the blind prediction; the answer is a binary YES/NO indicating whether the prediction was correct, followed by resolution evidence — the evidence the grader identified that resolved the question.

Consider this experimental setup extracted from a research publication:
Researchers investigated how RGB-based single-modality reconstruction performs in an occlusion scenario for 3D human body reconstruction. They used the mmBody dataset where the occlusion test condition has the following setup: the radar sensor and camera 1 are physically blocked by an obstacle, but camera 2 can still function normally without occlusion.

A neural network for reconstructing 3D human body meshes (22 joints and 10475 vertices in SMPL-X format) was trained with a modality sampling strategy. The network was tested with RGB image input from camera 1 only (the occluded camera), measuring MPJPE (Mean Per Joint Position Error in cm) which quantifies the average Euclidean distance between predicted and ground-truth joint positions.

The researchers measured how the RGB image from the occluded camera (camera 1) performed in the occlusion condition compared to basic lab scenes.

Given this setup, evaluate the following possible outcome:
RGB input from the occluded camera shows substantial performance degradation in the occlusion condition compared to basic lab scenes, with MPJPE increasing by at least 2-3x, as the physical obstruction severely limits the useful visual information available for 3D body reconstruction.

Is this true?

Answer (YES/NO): YES